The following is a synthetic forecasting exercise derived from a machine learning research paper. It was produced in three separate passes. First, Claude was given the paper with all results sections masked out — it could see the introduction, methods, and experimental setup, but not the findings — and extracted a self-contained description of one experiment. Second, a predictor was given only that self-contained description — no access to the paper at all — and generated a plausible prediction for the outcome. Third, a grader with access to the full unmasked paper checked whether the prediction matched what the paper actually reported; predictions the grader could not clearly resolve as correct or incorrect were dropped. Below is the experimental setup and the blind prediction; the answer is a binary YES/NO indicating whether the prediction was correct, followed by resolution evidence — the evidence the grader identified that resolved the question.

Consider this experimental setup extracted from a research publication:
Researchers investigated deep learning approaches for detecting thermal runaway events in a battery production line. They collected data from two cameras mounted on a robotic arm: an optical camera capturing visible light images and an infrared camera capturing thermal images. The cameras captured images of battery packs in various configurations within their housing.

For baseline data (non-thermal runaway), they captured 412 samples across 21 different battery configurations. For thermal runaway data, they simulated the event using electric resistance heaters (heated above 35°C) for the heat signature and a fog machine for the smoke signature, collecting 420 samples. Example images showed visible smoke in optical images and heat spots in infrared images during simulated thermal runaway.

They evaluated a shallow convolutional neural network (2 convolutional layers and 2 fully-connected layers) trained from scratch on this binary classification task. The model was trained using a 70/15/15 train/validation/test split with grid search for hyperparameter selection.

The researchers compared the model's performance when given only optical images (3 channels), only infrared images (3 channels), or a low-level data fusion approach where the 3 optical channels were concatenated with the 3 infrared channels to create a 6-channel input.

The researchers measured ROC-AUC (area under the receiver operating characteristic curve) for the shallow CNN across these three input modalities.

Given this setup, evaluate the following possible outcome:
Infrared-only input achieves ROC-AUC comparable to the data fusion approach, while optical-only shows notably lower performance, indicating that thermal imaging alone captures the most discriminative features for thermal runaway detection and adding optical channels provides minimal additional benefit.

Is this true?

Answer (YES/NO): NO